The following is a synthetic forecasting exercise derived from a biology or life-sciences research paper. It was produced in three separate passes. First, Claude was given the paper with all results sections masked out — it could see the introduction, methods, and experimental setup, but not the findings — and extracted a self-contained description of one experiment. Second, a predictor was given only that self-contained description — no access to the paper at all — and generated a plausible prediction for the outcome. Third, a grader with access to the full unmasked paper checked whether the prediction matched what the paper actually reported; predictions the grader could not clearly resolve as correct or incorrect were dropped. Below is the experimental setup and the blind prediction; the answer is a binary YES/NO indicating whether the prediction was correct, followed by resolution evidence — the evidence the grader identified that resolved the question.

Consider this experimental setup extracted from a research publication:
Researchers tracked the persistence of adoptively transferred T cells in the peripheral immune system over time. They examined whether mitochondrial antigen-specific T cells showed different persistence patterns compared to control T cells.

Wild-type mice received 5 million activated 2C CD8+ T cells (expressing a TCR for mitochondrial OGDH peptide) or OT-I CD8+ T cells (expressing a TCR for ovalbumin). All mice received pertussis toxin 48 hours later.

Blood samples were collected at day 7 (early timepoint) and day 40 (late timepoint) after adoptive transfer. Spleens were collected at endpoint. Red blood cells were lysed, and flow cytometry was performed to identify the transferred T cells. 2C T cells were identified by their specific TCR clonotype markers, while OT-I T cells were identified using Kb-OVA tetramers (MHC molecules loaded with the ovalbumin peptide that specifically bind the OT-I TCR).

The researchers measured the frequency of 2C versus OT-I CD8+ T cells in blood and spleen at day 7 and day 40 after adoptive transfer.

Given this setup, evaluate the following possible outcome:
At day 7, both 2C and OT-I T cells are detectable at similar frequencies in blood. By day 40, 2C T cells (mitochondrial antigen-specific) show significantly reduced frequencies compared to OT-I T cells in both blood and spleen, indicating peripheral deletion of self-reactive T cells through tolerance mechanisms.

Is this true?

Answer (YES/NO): NO